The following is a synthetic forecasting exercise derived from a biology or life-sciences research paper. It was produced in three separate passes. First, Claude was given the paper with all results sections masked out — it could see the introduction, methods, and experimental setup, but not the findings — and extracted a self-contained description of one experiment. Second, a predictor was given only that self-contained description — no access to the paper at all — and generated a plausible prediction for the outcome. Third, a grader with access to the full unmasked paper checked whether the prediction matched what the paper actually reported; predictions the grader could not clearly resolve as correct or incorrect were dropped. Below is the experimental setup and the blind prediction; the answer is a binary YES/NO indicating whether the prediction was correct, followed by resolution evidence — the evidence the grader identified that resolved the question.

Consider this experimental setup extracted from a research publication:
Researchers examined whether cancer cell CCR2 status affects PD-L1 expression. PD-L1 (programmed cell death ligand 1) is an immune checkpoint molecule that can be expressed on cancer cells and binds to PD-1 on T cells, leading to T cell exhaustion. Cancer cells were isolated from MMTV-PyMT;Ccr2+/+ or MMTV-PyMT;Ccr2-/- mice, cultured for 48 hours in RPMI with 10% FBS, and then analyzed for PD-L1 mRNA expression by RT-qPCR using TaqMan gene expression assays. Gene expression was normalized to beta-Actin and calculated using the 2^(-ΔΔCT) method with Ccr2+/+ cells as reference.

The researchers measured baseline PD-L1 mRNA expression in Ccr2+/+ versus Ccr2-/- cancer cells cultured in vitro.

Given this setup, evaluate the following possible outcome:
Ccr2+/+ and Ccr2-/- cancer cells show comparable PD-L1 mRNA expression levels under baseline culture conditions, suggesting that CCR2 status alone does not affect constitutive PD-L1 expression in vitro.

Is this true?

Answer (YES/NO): NO